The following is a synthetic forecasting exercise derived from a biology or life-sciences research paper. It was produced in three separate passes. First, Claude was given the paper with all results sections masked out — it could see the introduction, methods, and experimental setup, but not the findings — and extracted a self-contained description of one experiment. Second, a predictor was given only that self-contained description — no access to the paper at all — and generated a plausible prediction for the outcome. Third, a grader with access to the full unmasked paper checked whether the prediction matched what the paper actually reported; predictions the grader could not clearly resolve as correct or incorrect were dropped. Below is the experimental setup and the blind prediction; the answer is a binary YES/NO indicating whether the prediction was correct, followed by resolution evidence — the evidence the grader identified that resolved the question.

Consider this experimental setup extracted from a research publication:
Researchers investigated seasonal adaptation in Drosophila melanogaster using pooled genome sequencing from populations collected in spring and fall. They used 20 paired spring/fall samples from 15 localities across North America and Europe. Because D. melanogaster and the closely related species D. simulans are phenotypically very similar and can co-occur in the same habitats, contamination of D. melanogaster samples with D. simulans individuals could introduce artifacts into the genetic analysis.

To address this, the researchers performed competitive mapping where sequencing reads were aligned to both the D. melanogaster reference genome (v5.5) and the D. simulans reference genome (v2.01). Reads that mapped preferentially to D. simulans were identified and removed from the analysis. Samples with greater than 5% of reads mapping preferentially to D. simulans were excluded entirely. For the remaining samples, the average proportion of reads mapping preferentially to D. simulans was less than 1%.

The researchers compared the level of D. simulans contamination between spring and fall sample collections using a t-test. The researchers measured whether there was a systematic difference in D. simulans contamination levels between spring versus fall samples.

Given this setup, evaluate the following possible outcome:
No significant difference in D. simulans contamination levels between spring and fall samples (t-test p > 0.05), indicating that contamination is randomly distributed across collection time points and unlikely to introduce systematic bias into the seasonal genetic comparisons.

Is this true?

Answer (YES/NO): YES